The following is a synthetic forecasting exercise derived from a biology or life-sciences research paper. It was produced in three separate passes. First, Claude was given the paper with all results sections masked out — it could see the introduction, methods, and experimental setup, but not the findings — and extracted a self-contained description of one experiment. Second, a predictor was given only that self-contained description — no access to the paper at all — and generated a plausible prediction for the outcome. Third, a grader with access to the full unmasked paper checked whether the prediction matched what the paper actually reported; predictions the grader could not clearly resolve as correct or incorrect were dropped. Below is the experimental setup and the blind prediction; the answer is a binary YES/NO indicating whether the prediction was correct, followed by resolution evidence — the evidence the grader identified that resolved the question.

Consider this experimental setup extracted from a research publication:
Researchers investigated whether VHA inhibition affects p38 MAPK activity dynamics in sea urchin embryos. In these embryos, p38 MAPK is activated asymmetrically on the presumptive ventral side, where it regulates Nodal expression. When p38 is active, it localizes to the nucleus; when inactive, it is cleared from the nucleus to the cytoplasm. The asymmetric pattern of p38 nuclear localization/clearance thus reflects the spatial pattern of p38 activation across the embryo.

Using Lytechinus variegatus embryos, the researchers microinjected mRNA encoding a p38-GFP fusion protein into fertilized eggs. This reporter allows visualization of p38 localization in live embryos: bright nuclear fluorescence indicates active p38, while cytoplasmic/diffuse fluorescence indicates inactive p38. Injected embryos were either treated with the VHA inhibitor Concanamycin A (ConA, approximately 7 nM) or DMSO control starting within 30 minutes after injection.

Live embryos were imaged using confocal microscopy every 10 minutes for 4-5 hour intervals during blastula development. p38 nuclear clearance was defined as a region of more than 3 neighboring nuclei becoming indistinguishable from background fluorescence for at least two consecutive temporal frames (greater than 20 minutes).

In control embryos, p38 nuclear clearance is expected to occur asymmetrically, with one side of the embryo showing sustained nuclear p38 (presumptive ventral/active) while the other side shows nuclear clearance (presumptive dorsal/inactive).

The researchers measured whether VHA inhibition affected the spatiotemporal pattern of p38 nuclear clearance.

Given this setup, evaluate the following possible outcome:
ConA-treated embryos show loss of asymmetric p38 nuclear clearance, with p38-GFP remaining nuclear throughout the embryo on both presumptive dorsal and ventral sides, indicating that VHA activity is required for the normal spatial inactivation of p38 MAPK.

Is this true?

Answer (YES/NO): YES